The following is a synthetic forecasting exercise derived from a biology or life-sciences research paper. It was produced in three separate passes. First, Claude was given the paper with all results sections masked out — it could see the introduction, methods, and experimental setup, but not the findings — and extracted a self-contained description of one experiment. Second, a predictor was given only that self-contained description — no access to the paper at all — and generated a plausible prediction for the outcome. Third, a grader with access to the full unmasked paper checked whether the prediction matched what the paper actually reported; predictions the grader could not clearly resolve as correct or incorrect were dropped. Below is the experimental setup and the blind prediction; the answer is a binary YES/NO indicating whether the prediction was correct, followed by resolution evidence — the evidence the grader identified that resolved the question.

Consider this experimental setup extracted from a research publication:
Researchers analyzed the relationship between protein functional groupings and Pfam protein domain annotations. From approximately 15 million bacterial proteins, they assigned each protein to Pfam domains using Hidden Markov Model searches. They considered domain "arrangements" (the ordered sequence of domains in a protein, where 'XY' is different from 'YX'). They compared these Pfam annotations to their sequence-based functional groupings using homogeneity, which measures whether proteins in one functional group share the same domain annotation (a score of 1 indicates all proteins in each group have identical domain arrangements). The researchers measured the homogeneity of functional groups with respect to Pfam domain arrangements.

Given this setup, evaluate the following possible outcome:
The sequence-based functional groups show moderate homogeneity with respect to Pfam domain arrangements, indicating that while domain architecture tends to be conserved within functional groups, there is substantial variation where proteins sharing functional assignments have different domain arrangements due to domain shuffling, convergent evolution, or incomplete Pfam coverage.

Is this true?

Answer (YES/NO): NO